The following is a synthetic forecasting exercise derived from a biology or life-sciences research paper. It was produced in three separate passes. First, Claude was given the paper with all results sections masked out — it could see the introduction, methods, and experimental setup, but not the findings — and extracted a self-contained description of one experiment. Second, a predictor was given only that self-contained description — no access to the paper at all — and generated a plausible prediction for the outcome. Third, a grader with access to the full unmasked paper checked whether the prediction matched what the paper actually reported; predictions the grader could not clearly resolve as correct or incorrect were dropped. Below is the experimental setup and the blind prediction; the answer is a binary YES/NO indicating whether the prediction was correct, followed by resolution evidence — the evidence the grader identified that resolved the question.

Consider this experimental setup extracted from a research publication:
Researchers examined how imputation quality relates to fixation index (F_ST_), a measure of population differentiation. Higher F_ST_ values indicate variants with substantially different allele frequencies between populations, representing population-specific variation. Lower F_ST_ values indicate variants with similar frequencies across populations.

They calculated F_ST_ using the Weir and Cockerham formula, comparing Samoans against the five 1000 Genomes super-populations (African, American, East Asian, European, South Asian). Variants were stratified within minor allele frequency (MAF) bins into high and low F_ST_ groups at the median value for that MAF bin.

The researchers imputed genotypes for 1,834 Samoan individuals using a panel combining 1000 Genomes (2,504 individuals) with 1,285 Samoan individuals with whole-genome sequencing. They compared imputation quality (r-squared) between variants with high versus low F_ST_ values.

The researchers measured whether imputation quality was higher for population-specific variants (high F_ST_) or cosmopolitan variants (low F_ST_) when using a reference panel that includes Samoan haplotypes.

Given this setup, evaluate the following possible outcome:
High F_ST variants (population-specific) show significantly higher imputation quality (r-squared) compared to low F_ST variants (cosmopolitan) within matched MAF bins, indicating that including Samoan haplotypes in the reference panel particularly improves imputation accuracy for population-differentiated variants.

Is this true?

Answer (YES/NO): NO